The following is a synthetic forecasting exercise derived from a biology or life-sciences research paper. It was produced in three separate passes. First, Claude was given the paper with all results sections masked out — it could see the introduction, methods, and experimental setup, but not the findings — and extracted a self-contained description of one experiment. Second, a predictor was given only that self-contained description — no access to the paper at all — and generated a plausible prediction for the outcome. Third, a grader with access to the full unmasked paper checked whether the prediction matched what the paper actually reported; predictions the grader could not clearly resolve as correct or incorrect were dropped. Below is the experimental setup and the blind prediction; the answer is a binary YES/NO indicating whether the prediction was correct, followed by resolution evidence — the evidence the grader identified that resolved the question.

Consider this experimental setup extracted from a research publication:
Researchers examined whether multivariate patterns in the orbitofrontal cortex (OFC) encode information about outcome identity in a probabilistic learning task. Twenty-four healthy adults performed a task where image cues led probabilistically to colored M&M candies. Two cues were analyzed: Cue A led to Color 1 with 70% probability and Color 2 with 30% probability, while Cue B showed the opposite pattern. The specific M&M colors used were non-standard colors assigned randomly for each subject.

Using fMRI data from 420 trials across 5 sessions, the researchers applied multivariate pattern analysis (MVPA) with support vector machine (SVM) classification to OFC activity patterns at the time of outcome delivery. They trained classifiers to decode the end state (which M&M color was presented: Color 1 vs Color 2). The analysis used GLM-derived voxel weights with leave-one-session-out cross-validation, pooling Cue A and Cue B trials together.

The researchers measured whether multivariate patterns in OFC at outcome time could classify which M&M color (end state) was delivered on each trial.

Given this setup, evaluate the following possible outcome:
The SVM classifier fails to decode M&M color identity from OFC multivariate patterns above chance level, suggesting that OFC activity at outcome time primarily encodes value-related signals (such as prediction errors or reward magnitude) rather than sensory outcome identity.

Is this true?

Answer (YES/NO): NO